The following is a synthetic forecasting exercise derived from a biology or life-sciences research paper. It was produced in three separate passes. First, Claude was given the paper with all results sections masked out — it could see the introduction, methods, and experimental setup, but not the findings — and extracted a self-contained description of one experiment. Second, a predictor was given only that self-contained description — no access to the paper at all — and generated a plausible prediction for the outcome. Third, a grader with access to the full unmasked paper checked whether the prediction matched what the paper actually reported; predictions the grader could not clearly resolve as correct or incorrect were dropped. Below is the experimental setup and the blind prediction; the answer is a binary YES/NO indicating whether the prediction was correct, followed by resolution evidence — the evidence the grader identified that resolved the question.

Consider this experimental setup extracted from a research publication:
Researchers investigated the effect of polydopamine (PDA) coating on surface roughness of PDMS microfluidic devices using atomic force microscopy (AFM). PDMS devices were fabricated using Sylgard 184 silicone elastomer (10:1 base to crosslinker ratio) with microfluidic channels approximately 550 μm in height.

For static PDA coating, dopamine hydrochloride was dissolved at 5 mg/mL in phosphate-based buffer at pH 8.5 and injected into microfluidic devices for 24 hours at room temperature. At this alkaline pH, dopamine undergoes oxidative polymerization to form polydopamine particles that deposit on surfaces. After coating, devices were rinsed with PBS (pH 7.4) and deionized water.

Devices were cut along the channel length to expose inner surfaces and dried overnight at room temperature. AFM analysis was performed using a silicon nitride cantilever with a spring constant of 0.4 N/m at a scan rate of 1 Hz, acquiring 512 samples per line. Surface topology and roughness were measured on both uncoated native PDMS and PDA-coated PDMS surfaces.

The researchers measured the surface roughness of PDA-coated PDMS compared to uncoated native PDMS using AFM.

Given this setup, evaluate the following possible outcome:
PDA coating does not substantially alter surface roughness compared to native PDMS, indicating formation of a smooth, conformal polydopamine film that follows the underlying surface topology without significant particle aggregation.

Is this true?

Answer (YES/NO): NO